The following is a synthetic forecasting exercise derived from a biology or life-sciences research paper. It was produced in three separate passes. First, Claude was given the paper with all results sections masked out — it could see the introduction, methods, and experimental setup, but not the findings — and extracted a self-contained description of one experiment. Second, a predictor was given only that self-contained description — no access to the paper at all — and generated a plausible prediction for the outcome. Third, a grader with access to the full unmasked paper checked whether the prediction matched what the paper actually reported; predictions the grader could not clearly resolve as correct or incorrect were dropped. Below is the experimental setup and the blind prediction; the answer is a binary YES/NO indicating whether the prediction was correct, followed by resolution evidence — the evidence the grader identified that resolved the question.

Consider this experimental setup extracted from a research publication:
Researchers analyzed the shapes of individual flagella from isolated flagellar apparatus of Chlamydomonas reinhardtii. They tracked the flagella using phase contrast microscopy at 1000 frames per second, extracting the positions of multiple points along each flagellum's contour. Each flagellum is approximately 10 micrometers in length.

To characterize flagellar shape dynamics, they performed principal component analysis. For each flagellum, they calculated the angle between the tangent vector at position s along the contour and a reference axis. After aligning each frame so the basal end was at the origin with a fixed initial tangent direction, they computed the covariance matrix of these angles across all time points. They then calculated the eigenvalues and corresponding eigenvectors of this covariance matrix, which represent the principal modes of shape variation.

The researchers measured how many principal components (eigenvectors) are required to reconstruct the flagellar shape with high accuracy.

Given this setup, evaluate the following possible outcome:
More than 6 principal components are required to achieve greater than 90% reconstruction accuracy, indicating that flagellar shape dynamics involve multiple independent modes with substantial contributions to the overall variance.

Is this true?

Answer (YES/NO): NO